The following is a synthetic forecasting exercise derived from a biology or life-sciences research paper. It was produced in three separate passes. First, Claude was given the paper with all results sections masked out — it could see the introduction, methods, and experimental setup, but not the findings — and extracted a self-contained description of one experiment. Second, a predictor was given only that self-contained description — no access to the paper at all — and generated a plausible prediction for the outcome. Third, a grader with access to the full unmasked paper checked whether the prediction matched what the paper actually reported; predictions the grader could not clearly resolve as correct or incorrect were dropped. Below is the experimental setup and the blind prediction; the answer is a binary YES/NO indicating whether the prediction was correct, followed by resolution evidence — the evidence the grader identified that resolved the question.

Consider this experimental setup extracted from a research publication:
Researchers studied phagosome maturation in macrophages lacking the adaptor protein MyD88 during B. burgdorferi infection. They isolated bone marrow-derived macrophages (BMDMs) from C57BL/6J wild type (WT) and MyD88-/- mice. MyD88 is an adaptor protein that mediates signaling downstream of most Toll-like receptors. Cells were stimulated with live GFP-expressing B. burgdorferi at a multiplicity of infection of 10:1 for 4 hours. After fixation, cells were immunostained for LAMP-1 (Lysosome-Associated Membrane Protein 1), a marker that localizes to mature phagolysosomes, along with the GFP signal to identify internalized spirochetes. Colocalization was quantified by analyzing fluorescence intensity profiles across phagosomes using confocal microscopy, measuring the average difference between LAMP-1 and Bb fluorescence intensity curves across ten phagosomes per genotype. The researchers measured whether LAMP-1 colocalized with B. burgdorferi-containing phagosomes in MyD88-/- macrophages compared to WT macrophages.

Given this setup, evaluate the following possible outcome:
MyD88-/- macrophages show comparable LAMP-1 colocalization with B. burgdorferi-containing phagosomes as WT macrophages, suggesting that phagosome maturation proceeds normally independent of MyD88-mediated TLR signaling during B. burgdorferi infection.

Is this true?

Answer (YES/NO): YES